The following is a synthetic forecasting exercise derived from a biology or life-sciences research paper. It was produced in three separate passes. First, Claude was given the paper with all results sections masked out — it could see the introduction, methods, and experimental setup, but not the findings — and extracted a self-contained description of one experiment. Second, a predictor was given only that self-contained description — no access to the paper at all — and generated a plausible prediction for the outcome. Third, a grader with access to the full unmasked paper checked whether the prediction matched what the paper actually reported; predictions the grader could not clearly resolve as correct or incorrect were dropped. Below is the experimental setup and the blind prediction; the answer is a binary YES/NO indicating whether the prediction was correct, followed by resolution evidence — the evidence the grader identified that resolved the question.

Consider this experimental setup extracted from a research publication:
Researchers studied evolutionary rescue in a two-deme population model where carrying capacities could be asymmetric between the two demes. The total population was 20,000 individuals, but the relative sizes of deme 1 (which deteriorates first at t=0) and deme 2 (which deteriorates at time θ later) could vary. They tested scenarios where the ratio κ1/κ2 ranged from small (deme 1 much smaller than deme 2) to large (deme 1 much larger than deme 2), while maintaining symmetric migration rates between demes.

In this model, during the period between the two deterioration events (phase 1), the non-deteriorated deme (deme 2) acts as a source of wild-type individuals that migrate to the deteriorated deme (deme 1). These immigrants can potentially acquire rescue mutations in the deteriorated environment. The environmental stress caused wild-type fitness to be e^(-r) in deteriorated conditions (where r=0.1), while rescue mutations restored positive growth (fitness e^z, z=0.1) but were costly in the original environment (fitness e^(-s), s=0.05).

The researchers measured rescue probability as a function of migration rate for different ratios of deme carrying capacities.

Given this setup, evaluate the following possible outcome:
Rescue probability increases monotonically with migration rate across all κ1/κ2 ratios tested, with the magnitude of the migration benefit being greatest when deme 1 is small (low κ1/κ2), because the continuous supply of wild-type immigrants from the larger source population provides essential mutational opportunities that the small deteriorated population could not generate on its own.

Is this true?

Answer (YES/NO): NO